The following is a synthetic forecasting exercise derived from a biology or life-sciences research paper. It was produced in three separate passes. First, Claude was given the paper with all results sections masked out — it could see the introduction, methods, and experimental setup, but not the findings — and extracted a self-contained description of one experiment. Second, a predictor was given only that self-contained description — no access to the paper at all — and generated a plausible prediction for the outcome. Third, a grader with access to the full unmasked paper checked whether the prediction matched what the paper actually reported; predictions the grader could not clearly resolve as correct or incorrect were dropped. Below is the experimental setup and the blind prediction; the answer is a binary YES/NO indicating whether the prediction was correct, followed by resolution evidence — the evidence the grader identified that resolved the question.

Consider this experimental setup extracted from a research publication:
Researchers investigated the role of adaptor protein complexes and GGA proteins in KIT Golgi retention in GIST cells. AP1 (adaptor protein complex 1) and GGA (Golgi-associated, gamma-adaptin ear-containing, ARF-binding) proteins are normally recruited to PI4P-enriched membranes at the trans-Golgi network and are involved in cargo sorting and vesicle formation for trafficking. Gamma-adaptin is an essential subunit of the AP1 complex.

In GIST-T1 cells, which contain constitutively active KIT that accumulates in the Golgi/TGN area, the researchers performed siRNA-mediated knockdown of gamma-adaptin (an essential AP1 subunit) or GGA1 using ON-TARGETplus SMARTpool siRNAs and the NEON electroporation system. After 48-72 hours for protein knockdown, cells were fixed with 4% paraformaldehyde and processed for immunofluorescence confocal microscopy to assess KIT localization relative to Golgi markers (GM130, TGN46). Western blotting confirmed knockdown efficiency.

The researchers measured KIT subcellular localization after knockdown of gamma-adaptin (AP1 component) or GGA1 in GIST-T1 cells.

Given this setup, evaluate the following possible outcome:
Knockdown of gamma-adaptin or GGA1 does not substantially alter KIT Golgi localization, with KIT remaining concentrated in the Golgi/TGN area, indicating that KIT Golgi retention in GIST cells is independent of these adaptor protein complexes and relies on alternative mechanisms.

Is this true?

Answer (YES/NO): NO